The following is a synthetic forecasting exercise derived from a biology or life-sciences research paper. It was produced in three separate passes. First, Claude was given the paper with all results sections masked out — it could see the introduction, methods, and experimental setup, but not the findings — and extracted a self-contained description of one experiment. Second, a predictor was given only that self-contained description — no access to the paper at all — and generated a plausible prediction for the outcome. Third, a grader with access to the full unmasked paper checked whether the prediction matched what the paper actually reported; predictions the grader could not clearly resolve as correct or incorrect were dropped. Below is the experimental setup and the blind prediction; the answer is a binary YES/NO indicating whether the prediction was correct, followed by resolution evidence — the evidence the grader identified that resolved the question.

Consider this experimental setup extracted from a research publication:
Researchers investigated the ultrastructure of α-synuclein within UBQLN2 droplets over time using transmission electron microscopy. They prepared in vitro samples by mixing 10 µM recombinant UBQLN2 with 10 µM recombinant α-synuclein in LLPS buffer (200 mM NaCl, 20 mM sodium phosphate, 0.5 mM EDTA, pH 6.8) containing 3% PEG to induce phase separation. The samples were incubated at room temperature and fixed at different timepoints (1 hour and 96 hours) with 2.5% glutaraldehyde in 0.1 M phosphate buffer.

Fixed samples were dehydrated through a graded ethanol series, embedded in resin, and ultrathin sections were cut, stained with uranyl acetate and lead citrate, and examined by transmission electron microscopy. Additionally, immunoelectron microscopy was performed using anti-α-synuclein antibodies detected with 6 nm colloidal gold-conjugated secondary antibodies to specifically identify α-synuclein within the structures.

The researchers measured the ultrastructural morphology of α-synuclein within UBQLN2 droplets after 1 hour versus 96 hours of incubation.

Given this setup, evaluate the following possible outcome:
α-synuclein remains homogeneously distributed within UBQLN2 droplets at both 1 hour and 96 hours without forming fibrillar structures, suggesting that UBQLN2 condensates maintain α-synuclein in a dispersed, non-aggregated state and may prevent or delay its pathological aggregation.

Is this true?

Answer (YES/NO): NO